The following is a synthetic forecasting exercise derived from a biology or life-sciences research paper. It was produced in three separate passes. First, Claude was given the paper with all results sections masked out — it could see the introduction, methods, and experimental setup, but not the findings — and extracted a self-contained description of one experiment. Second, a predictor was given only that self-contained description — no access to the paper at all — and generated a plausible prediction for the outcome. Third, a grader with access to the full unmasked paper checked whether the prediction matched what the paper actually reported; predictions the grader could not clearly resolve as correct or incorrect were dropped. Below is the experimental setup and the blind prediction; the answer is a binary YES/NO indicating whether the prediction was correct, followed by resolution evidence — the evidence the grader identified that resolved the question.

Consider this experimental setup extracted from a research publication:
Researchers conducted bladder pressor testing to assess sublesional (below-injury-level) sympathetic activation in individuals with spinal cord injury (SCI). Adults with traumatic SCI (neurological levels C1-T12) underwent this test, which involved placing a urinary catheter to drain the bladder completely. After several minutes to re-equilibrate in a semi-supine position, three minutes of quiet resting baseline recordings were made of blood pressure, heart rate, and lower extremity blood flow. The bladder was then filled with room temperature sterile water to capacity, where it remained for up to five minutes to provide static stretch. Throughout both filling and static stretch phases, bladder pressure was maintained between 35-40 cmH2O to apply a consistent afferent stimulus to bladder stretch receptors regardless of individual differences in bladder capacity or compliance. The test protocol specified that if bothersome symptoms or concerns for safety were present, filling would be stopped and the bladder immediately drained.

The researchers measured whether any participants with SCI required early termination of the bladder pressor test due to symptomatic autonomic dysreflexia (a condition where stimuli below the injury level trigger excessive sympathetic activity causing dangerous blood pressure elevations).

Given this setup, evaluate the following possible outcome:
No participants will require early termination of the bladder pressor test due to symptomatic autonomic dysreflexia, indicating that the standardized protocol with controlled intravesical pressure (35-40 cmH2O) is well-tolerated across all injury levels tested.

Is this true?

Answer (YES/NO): NO